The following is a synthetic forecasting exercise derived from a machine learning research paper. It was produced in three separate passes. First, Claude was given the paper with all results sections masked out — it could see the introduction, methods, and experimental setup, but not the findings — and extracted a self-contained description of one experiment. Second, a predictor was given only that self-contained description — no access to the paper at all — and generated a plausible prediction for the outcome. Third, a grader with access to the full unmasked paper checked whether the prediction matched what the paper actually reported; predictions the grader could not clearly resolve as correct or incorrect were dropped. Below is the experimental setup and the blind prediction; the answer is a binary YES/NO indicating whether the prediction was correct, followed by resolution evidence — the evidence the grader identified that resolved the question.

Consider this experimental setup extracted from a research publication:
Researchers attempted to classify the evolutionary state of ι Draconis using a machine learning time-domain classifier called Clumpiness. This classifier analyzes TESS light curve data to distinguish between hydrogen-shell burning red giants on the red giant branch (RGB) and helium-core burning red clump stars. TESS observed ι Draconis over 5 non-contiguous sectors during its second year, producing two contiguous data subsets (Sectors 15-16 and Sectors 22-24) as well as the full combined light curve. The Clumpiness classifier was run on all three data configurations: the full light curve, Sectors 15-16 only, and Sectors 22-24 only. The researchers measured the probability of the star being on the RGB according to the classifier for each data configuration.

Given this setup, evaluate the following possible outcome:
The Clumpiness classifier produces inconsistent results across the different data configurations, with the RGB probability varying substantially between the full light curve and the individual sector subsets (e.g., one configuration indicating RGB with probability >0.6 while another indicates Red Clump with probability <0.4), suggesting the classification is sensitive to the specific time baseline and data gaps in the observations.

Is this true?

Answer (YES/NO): NO